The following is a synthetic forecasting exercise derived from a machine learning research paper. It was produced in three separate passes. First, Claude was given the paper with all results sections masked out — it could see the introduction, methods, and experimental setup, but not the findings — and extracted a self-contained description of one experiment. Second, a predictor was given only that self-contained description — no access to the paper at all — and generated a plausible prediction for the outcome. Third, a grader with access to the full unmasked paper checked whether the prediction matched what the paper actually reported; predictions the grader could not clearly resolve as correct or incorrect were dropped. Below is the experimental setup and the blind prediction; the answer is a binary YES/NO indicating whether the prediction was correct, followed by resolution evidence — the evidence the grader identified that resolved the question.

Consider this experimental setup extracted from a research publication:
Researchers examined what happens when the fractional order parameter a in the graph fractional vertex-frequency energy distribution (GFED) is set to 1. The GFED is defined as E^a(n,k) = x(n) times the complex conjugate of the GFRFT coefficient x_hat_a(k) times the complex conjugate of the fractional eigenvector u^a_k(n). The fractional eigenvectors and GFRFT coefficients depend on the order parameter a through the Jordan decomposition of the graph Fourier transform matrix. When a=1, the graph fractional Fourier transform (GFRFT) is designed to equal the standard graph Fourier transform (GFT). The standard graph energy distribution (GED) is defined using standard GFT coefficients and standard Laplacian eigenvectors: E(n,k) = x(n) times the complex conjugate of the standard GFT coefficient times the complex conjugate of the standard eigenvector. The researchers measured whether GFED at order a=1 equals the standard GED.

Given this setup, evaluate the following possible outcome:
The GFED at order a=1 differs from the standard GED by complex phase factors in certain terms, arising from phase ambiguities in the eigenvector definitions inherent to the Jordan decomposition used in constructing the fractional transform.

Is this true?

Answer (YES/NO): NO